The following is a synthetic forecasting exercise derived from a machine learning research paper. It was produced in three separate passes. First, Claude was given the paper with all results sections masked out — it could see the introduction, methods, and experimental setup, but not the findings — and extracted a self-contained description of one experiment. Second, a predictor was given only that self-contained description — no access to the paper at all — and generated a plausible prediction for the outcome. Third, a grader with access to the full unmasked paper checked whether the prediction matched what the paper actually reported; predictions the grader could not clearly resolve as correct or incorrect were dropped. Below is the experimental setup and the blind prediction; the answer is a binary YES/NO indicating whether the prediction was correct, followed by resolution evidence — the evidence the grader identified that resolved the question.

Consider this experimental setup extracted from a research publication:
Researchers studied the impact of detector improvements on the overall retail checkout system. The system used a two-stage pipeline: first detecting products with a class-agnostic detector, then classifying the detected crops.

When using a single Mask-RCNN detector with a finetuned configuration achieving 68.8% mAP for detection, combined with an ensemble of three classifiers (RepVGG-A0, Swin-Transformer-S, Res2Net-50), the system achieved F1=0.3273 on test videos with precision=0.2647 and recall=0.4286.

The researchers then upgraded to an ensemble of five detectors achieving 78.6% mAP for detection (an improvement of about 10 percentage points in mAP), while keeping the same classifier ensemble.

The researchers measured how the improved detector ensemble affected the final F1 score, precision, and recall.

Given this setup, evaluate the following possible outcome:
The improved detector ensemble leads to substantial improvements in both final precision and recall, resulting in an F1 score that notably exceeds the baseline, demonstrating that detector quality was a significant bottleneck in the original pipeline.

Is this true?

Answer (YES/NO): NO